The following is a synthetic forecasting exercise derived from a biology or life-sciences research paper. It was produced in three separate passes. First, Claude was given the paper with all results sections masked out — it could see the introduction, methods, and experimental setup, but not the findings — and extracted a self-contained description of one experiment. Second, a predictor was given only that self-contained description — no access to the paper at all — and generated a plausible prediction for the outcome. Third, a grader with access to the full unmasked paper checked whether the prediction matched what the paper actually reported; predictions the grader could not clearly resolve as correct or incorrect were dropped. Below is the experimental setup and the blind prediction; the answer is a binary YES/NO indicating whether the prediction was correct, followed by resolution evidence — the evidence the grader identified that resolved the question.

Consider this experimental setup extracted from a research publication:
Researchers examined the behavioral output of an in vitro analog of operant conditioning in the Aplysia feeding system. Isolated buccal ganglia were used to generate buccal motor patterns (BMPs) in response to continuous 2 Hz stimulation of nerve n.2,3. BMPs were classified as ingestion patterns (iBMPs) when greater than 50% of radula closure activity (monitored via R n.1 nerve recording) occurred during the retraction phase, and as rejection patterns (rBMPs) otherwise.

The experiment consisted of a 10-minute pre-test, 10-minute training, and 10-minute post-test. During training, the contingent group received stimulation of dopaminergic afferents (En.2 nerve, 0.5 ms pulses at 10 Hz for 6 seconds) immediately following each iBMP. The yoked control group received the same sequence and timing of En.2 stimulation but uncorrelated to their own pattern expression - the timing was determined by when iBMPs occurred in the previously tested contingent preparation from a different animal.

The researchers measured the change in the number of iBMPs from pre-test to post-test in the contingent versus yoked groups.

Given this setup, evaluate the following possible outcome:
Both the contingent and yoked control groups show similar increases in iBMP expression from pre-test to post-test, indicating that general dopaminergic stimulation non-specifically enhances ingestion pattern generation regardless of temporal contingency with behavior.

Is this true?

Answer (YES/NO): NO